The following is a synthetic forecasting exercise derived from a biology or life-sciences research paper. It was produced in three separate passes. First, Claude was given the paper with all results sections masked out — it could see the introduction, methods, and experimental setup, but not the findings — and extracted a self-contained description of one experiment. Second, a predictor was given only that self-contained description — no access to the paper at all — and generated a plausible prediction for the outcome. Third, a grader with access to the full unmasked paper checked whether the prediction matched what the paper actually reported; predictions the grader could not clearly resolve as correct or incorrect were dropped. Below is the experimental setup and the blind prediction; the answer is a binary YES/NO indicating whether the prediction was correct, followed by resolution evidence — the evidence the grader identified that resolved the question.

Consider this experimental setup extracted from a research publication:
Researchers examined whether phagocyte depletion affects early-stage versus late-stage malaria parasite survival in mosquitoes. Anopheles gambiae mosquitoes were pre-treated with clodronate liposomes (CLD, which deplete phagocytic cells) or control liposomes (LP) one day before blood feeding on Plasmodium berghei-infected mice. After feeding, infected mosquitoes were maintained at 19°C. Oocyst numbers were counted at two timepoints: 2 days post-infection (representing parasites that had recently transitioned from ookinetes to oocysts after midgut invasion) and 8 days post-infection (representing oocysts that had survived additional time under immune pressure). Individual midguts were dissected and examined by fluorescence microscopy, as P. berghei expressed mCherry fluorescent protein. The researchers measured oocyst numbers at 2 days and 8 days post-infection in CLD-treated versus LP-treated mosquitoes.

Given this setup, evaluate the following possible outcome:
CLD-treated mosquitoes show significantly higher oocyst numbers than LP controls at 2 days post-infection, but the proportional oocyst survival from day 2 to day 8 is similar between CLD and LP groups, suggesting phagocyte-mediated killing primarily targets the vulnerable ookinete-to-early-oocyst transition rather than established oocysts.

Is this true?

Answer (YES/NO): NO